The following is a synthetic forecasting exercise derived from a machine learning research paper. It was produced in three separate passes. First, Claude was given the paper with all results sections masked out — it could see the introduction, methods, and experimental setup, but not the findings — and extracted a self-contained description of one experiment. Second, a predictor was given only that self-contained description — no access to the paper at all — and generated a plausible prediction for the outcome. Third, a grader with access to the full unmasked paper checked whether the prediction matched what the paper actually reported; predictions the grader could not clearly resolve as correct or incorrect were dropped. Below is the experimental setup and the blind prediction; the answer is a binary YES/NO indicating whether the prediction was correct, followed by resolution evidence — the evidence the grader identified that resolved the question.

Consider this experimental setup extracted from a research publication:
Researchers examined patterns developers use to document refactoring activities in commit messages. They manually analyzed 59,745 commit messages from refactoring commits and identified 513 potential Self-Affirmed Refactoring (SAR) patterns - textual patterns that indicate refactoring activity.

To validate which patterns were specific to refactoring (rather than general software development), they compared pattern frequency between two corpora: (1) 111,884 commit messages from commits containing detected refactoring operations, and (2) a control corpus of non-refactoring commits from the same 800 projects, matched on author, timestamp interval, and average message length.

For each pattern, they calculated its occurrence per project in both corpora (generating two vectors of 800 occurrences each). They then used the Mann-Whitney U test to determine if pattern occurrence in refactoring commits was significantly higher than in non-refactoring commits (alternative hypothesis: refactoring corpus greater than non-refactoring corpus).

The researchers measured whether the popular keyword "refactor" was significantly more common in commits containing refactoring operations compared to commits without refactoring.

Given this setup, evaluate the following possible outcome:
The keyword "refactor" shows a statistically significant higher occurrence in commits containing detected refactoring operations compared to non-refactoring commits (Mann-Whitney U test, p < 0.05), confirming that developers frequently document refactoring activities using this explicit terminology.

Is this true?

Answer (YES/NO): YES